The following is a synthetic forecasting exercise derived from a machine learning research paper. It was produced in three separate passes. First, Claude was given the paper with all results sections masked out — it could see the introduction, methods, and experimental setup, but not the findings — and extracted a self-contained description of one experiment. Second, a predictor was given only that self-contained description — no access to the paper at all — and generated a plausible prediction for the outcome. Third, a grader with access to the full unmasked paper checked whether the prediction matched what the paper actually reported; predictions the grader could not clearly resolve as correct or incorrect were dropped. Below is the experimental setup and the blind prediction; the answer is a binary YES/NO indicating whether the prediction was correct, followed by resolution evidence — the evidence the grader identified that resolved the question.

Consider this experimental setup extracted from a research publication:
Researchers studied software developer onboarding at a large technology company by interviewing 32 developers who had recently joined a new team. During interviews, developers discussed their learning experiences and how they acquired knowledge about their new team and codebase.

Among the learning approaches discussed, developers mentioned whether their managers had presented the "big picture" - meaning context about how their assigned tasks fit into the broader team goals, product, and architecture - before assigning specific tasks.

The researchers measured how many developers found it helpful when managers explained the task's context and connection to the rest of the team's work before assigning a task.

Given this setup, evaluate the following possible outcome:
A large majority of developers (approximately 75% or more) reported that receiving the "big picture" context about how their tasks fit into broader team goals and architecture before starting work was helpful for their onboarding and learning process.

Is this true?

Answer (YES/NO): NO